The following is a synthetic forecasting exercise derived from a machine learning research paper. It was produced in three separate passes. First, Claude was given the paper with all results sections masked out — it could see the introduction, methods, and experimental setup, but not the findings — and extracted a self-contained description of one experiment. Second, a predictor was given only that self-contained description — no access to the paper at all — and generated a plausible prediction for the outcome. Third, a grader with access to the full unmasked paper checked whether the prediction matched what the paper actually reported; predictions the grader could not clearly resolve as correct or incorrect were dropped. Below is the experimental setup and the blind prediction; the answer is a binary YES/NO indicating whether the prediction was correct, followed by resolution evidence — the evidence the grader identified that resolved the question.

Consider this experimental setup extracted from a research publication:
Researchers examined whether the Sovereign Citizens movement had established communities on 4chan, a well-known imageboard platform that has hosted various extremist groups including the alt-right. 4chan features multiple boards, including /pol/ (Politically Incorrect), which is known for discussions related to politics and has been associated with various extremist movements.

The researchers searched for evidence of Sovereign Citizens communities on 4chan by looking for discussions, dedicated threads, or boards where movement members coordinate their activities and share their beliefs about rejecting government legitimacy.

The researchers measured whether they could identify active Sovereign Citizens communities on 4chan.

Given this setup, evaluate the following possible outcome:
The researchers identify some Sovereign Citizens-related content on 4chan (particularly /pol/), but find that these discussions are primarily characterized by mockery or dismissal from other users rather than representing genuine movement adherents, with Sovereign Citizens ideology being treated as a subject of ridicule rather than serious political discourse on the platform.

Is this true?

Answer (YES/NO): YES